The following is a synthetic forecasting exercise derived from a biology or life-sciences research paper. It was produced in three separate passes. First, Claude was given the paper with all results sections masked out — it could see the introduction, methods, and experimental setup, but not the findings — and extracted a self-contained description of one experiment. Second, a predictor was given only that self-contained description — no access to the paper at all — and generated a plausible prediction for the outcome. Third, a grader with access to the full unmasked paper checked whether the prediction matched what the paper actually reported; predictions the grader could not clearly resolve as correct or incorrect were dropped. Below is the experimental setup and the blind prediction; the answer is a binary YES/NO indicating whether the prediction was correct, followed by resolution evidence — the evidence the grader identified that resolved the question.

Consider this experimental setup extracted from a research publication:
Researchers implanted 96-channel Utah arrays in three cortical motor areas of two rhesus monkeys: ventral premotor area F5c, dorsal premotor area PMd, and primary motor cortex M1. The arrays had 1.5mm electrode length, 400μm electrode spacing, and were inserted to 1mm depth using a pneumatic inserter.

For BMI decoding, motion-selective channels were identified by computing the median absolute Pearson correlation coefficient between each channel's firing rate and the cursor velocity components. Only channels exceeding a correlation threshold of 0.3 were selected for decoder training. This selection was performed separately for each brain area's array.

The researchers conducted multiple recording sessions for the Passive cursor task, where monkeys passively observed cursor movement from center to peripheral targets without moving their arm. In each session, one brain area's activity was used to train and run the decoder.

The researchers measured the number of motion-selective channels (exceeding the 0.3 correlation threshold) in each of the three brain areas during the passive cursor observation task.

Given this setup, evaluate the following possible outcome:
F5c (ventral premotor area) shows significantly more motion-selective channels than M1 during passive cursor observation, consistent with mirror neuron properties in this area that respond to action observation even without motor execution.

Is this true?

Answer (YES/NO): NO